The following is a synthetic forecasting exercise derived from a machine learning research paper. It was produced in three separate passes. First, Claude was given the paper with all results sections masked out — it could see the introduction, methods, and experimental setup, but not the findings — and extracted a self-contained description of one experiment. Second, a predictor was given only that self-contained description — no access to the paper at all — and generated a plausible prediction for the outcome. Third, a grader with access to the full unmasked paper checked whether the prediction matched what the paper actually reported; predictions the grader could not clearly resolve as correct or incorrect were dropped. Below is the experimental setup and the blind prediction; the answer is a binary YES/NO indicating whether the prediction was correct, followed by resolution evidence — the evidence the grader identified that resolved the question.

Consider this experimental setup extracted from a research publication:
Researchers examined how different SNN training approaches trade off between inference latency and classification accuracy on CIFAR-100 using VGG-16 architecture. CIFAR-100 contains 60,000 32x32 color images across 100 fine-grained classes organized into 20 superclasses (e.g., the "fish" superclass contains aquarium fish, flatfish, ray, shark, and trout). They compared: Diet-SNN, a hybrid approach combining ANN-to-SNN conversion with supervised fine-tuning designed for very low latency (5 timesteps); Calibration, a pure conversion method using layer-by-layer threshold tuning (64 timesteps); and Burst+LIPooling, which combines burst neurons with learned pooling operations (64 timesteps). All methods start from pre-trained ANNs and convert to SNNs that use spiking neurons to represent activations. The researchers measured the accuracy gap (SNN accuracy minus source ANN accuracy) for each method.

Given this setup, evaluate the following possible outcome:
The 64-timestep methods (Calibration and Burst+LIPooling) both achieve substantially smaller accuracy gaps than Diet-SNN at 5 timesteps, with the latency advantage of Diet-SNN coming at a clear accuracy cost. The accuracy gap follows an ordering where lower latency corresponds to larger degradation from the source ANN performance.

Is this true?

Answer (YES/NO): YES